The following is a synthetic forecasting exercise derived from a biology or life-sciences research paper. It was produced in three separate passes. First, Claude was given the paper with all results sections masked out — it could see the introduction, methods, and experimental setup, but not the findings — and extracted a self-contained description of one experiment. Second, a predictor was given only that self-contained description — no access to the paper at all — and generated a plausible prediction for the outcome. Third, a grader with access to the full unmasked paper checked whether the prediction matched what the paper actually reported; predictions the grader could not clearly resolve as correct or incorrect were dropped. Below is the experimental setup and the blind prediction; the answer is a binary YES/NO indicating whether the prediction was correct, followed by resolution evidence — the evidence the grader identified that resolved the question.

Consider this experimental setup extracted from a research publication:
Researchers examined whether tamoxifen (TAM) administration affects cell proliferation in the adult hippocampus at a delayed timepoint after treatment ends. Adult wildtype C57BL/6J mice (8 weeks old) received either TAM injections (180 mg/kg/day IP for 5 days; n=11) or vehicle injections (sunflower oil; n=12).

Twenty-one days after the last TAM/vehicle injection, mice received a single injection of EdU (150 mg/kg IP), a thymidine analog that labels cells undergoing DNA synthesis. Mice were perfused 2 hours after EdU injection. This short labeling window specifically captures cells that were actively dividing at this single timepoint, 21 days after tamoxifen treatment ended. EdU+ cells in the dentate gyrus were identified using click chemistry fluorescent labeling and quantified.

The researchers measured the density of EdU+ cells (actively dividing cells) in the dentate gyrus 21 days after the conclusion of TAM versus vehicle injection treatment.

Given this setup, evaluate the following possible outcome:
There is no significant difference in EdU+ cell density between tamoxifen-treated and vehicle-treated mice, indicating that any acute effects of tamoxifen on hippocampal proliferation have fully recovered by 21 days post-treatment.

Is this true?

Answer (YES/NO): NO